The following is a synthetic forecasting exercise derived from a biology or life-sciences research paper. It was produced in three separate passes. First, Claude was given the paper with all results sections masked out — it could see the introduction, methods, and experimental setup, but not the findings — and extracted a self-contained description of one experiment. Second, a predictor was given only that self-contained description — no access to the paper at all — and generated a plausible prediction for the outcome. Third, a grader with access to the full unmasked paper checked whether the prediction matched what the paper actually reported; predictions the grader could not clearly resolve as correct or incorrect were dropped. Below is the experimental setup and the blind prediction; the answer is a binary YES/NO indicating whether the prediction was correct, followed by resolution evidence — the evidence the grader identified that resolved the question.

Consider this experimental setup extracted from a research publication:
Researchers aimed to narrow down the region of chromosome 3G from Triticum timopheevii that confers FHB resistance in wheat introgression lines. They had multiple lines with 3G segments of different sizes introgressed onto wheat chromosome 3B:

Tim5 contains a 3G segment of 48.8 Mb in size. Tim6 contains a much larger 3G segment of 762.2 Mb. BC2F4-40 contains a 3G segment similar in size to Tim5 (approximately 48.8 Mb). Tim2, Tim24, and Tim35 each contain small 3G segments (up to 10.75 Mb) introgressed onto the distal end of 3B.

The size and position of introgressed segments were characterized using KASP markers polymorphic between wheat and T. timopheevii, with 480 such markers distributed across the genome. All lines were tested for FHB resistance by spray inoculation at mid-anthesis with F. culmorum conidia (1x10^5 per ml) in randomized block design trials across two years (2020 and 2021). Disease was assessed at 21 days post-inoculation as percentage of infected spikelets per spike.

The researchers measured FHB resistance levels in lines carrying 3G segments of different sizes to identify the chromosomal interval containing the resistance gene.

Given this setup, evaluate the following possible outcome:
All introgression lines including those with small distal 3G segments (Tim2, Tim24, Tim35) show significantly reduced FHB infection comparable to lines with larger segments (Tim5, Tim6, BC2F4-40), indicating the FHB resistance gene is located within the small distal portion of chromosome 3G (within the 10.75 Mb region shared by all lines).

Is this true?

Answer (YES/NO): NO